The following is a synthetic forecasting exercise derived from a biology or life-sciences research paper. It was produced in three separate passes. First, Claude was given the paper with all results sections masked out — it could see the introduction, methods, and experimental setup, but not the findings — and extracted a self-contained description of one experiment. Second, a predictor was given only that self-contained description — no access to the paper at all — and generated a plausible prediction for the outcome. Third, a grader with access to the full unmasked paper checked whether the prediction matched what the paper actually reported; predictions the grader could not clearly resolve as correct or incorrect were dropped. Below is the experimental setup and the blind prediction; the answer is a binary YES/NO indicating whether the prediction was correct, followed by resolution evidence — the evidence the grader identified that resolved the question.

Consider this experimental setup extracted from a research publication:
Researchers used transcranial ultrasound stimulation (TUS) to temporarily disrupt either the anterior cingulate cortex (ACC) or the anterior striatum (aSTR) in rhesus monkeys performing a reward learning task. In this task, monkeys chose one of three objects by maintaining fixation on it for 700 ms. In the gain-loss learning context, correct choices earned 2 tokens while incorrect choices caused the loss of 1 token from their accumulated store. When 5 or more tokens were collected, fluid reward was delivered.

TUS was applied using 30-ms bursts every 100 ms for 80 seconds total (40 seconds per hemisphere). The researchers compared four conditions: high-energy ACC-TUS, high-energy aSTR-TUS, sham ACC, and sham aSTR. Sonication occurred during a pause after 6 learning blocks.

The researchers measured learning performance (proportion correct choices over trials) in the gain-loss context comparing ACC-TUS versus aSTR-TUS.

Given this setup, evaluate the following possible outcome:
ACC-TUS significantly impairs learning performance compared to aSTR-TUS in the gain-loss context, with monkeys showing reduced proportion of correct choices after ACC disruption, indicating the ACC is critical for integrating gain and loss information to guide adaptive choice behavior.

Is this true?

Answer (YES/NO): YES